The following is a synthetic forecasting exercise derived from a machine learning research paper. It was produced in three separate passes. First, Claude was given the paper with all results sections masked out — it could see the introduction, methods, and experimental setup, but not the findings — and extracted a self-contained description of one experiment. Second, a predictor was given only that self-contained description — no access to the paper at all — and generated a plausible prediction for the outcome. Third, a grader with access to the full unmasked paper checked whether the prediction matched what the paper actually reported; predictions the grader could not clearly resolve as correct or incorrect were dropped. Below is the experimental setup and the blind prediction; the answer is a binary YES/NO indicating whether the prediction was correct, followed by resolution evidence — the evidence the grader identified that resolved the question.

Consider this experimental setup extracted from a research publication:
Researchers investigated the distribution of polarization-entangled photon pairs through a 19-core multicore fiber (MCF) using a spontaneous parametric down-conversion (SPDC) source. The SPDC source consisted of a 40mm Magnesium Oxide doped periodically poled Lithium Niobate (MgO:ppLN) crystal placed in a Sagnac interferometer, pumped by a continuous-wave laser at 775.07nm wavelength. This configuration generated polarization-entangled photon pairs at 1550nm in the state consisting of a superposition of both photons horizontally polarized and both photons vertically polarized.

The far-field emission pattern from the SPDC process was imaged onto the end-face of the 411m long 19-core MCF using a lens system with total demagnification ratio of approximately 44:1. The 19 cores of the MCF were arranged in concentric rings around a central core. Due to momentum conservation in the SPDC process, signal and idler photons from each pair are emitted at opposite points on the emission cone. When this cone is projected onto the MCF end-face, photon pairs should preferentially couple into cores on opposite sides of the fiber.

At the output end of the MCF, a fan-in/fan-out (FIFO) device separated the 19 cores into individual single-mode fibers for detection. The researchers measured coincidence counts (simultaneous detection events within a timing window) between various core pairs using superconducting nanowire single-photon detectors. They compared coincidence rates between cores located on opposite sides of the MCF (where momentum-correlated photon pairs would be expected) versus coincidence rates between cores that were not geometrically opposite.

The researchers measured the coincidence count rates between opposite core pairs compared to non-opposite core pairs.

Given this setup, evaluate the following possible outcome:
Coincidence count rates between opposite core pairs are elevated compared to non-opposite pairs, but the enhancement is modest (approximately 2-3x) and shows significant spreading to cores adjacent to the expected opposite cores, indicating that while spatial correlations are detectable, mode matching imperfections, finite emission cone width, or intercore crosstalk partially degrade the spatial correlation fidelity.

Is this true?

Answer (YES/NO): NO